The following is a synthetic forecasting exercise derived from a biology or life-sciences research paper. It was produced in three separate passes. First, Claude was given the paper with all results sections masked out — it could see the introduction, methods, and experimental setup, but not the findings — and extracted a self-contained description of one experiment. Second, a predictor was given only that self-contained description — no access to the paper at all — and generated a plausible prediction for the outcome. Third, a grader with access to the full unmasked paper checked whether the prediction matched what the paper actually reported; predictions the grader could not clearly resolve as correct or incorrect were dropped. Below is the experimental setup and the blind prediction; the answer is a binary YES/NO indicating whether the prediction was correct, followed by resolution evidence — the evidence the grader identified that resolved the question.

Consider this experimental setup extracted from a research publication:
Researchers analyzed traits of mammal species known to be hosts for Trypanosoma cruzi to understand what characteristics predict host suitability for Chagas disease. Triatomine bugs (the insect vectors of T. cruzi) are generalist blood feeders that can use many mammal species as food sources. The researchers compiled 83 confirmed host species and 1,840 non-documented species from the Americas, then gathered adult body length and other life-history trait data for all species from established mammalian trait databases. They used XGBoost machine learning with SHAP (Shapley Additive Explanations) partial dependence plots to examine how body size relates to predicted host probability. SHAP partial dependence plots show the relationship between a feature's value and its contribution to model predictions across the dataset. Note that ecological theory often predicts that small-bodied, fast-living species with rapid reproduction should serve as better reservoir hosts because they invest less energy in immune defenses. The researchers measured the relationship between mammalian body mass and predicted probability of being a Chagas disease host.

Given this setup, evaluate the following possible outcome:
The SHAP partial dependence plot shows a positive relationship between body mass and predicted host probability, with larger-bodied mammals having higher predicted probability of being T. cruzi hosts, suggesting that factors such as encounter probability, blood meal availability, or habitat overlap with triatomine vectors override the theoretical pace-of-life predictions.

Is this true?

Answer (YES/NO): YES